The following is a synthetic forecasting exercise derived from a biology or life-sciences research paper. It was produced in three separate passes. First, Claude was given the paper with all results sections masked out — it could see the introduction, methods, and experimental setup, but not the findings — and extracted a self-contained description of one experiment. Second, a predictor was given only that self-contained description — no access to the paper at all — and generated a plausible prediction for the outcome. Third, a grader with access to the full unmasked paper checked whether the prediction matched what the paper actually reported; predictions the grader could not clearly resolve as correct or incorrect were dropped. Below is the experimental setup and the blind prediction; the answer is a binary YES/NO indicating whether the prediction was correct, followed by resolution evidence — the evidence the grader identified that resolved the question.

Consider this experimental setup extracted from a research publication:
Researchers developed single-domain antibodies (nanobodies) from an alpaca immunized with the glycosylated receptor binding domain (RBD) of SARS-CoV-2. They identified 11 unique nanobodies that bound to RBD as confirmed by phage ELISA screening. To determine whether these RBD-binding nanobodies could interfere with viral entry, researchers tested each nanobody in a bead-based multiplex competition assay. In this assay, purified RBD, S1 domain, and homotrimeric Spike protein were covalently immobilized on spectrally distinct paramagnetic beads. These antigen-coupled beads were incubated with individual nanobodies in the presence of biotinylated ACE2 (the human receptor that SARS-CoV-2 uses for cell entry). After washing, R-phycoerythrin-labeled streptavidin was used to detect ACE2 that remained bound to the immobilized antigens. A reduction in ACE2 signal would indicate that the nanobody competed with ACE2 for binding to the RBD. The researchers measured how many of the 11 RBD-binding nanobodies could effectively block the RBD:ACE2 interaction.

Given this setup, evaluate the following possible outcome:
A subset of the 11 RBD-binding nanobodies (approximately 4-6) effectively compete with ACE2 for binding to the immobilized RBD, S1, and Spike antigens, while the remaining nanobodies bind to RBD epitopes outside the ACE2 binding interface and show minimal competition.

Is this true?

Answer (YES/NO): NO